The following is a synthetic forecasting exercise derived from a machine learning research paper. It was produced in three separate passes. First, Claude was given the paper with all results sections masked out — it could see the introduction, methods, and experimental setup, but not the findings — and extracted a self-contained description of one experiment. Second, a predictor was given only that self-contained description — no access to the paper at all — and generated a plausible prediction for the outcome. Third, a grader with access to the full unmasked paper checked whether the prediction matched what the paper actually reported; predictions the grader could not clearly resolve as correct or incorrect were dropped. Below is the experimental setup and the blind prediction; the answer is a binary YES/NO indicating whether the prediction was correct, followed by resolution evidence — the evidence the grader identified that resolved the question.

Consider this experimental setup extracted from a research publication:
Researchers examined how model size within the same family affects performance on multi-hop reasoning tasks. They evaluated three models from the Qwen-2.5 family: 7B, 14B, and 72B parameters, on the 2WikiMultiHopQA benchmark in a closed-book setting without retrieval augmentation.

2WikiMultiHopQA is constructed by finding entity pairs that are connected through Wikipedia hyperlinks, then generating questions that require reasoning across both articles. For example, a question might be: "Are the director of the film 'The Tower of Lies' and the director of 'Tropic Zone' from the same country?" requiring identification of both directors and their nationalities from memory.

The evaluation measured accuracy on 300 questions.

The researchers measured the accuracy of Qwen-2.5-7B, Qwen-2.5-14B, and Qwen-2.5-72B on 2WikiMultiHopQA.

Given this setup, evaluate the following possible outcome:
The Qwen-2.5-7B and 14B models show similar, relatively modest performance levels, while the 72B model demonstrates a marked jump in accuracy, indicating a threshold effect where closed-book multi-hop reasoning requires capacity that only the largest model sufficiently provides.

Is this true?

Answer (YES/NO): NO